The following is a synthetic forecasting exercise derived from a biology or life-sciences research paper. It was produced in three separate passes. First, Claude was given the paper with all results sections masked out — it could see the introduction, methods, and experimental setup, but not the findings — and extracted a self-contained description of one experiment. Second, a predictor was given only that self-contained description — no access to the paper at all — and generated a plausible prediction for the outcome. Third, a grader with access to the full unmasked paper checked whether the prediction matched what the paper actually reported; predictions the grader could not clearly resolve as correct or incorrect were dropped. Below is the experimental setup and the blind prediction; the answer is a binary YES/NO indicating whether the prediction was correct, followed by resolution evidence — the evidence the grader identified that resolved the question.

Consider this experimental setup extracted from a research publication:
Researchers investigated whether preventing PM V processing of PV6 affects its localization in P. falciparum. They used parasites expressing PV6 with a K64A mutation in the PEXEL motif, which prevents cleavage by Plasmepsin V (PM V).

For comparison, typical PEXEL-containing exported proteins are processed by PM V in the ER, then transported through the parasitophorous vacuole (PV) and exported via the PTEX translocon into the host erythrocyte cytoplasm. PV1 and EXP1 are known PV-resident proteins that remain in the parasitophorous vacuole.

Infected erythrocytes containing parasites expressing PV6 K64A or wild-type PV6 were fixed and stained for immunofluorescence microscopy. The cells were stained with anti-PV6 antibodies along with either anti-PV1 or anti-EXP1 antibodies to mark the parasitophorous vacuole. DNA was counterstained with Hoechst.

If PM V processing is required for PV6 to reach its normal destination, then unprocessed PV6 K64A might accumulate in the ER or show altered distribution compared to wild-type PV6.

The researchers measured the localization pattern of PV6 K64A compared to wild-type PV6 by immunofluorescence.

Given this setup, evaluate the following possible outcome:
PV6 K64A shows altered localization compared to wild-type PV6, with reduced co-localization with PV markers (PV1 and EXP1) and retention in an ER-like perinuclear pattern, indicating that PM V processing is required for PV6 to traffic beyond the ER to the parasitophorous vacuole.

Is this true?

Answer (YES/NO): NO